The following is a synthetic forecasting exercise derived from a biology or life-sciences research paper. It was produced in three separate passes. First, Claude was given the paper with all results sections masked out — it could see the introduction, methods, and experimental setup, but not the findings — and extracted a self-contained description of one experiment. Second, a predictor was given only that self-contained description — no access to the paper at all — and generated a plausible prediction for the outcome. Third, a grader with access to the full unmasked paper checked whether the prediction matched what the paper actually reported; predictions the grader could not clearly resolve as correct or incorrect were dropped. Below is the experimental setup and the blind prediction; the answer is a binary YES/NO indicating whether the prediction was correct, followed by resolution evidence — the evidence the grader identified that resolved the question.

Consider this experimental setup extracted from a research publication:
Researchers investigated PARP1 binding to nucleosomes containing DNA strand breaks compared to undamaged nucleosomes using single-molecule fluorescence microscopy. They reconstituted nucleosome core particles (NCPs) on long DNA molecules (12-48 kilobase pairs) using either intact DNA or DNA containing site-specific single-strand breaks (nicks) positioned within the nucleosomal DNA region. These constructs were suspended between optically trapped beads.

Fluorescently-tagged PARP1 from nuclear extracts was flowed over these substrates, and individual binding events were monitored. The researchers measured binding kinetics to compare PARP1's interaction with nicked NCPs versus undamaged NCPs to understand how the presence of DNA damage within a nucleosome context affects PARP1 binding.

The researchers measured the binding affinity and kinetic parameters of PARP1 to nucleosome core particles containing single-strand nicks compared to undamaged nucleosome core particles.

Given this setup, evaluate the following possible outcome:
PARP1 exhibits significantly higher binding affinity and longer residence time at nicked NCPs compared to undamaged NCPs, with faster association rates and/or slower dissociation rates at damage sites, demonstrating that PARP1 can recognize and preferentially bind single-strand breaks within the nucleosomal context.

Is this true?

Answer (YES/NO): NO